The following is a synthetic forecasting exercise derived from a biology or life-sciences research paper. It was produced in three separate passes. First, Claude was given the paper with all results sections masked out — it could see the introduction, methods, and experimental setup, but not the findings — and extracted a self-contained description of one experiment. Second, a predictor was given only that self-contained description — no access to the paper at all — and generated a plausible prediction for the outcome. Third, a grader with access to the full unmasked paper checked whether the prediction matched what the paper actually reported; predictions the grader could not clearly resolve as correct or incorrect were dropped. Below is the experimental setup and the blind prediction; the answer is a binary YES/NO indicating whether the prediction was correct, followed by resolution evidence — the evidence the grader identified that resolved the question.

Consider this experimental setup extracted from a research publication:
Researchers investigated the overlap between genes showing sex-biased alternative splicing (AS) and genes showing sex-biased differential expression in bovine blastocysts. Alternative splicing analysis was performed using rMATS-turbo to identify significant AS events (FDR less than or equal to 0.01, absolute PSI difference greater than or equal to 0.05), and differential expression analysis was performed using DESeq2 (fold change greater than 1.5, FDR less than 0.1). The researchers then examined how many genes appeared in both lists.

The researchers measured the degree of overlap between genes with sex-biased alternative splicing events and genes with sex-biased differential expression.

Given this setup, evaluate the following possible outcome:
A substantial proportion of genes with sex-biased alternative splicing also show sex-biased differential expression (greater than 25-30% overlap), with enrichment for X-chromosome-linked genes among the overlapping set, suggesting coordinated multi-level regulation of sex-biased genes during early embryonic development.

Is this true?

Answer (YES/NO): NO